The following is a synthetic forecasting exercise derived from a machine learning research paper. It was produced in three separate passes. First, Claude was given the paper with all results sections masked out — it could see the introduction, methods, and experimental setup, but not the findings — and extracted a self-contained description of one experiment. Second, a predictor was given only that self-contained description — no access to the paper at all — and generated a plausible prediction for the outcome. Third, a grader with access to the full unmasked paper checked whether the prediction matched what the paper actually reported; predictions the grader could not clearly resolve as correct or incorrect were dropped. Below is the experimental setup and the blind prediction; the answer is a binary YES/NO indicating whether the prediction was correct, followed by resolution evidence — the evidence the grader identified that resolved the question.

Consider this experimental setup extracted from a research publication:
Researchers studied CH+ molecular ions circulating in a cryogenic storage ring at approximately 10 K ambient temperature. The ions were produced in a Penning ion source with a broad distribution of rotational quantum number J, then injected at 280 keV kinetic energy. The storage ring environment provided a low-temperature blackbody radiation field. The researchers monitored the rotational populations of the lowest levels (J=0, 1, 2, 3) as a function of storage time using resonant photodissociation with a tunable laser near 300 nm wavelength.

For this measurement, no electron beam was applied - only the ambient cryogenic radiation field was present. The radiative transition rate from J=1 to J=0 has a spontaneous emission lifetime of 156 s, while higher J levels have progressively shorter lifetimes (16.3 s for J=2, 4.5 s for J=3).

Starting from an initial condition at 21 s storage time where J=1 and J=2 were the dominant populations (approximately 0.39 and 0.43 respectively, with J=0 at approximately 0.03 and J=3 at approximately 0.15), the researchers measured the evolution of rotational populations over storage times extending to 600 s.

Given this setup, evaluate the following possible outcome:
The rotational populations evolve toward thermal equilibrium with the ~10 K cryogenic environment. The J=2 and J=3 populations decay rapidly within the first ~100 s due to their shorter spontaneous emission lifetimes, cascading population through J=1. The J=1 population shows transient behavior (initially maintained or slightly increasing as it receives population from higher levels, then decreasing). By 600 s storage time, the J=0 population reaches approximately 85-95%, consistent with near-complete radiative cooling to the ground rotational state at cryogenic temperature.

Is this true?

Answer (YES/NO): NO